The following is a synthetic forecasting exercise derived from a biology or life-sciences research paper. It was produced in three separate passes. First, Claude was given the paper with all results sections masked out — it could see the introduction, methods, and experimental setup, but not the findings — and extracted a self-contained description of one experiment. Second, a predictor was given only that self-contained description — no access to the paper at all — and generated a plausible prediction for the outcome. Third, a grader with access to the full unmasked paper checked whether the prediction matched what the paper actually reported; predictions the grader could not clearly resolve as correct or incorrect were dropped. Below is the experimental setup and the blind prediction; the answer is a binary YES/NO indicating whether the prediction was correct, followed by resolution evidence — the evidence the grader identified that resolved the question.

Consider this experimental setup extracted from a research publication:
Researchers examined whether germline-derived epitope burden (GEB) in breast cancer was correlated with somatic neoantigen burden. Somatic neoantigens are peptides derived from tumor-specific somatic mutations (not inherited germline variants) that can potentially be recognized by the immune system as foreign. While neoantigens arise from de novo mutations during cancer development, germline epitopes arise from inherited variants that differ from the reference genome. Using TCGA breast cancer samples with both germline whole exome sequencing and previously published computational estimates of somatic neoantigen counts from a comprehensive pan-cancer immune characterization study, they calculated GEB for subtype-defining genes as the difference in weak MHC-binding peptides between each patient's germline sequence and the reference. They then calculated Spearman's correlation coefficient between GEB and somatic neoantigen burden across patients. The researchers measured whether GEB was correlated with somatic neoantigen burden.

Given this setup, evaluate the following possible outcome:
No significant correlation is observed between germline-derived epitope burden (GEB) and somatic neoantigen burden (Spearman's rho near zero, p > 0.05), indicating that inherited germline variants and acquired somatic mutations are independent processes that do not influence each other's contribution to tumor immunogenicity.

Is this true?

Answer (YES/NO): YES